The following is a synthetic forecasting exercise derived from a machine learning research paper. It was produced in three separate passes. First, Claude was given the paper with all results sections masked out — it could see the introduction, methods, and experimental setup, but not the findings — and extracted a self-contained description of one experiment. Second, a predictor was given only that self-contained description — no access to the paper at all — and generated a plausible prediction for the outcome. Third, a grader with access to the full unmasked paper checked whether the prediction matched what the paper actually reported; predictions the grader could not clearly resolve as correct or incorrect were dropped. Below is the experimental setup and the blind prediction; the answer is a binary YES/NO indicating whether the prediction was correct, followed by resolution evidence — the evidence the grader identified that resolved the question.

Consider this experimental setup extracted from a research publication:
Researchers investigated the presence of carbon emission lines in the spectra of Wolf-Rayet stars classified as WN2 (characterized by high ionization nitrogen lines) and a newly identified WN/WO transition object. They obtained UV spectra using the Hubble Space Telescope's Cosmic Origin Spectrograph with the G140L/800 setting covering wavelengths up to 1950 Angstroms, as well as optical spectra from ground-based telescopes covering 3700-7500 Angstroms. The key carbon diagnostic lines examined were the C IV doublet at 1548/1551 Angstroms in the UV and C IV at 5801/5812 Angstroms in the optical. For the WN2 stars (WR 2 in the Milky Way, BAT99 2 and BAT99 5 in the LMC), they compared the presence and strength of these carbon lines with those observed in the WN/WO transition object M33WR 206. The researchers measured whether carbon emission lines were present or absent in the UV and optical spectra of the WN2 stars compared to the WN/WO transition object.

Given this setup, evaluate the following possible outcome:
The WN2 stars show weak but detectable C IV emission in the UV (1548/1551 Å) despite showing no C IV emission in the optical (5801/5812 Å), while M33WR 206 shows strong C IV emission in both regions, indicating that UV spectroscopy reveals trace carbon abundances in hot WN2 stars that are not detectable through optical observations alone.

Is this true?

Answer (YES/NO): NO